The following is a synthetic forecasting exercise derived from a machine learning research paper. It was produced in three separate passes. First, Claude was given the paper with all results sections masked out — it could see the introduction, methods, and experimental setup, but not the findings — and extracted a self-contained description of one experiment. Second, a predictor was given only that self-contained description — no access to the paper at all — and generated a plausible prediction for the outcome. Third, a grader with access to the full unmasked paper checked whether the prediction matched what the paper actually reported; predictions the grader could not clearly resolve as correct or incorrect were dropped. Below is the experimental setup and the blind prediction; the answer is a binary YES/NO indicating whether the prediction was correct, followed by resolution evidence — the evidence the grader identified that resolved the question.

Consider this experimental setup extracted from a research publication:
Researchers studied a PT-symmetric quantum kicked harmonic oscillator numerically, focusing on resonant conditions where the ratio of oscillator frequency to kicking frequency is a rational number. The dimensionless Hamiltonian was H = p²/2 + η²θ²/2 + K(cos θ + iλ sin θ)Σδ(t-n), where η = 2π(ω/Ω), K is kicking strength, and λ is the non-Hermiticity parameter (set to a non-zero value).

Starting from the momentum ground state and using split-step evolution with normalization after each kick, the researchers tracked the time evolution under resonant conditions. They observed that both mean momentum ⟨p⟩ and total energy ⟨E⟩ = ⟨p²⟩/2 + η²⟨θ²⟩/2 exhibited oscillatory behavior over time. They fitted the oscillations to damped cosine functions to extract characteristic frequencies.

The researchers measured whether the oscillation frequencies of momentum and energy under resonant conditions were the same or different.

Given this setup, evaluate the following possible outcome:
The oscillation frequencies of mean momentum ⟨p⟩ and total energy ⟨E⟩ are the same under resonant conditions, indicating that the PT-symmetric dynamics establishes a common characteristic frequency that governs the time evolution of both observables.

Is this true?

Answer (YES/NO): YES